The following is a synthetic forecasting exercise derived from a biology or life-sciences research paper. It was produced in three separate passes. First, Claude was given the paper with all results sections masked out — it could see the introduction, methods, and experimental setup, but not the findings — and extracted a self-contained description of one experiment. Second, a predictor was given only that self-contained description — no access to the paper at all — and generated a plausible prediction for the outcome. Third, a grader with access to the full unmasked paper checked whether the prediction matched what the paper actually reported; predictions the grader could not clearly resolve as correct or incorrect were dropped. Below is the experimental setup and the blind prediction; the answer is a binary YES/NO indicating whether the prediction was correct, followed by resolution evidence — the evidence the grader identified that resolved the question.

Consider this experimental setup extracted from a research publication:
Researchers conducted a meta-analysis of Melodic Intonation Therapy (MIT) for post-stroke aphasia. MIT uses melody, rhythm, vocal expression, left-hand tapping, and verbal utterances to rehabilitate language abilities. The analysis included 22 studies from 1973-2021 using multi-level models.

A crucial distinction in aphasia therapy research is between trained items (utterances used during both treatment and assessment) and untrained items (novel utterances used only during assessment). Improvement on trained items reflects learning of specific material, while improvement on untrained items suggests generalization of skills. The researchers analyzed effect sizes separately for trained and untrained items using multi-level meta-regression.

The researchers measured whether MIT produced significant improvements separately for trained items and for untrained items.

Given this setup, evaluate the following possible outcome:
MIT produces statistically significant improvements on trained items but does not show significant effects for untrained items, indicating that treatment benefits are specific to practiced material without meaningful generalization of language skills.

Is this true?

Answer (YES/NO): NO